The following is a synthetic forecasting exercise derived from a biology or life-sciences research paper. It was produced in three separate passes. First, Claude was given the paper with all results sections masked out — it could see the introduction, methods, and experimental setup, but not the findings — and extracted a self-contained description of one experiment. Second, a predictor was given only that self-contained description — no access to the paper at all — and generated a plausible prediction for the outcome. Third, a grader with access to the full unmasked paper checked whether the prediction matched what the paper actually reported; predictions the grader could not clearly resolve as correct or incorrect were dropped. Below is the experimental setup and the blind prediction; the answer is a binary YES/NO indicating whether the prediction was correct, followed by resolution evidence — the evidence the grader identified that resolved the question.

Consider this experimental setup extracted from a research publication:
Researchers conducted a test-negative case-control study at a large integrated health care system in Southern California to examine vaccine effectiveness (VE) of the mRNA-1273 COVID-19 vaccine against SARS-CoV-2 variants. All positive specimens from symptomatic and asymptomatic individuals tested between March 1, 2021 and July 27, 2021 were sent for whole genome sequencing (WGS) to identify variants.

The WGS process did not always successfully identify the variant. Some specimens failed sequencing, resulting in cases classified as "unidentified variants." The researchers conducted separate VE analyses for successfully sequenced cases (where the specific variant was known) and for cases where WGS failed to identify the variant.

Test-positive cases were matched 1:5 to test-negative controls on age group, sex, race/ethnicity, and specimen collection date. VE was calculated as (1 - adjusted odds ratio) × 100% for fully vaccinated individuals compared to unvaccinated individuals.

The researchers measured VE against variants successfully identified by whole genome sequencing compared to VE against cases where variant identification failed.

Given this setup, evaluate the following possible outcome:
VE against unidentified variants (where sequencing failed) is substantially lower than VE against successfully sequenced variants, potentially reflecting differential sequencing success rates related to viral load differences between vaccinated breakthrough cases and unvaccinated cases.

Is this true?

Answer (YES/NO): YES